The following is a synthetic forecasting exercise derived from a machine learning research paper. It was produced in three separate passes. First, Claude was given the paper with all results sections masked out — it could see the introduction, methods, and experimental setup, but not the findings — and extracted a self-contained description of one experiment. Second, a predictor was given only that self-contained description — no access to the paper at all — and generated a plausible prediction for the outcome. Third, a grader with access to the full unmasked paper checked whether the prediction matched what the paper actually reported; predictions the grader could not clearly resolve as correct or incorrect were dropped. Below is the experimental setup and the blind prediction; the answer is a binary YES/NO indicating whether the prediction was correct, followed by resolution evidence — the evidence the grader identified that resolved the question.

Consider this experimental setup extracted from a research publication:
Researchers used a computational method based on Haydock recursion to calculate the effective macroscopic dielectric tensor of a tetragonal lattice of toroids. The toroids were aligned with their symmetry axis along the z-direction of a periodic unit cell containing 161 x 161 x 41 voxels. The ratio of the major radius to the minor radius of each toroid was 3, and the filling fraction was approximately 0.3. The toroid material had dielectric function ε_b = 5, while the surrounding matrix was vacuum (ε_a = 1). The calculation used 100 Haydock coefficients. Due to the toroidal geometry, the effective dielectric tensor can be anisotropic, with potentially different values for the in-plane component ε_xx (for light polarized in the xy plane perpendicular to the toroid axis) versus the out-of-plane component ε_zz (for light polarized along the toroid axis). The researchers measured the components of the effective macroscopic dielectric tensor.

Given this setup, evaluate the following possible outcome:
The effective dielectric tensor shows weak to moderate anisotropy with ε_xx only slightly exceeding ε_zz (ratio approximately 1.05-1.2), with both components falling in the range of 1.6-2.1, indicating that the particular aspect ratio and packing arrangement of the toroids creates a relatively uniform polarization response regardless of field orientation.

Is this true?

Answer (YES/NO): NO